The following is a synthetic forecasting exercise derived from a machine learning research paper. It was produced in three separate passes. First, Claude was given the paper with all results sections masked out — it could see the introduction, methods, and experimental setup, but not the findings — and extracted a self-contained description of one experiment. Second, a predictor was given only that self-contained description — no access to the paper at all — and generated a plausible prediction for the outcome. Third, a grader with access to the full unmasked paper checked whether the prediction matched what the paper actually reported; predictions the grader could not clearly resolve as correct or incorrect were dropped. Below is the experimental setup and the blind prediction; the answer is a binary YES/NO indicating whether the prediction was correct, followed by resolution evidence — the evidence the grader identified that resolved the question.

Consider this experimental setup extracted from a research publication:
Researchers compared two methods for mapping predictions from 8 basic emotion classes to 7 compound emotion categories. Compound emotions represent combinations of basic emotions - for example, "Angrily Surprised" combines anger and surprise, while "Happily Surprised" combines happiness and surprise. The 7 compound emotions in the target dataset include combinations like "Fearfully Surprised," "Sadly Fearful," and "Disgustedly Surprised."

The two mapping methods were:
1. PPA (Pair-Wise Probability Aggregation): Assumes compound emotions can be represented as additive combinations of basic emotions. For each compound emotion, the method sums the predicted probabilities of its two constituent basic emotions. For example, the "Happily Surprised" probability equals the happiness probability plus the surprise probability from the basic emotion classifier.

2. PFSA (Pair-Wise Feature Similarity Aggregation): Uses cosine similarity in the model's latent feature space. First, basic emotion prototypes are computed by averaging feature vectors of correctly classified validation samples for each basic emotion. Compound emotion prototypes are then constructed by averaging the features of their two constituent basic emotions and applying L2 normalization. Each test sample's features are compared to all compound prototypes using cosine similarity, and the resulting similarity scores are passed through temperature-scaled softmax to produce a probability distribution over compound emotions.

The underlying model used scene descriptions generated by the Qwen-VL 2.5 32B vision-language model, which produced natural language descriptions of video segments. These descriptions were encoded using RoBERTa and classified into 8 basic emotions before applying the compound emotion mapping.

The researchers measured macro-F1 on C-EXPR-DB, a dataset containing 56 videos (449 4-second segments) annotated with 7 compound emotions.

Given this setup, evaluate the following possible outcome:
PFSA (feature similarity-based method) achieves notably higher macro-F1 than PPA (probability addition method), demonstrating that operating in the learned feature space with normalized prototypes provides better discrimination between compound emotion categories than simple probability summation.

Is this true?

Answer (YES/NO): NO